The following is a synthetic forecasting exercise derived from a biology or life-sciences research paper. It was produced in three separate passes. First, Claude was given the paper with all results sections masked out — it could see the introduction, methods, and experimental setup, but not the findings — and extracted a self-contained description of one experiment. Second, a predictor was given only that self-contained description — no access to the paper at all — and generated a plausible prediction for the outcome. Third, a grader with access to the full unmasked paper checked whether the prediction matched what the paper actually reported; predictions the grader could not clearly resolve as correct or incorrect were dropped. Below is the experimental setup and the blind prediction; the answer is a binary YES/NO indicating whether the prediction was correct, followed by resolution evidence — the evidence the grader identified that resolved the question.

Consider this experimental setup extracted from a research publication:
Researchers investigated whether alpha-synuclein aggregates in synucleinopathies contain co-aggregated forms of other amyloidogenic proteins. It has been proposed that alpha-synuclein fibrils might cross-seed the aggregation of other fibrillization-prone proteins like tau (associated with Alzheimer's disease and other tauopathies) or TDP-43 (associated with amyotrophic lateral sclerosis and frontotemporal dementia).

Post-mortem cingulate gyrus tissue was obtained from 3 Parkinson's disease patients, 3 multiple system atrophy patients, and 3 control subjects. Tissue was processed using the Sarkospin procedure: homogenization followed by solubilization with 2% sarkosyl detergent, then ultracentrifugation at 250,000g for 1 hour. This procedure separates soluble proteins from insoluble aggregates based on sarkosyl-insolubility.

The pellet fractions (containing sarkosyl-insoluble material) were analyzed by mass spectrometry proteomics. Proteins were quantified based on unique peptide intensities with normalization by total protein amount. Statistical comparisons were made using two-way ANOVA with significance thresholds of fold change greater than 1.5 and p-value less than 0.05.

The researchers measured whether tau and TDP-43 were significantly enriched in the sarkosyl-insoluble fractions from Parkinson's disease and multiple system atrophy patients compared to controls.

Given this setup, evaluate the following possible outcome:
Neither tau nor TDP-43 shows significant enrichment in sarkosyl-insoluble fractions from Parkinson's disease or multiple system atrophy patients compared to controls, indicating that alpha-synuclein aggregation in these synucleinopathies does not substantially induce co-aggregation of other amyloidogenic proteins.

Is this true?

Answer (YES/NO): YES